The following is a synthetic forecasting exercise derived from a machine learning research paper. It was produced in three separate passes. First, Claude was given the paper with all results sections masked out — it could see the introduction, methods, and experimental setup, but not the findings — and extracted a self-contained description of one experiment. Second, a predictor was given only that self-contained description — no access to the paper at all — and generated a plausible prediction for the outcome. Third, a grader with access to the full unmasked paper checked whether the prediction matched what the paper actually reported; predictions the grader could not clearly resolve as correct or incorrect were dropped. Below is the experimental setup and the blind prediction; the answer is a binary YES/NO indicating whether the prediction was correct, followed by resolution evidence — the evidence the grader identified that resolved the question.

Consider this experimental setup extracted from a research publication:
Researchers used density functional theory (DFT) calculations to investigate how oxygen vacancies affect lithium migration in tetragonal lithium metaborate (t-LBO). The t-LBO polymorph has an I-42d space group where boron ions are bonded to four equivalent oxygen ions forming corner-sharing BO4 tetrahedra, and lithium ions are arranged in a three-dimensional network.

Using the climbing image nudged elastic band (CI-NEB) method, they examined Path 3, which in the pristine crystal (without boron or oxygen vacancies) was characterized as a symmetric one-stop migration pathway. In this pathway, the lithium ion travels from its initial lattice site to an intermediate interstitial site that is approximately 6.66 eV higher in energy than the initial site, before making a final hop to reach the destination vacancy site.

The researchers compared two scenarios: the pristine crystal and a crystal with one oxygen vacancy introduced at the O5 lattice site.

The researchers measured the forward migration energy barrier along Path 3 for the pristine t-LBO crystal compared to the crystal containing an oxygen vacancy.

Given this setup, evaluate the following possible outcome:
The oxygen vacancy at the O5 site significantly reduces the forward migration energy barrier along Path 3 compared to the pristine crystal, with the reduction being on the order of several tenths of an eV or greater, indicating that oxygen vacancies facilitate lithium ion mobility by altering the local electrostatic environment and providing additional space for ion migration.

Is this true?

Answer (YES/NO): NO